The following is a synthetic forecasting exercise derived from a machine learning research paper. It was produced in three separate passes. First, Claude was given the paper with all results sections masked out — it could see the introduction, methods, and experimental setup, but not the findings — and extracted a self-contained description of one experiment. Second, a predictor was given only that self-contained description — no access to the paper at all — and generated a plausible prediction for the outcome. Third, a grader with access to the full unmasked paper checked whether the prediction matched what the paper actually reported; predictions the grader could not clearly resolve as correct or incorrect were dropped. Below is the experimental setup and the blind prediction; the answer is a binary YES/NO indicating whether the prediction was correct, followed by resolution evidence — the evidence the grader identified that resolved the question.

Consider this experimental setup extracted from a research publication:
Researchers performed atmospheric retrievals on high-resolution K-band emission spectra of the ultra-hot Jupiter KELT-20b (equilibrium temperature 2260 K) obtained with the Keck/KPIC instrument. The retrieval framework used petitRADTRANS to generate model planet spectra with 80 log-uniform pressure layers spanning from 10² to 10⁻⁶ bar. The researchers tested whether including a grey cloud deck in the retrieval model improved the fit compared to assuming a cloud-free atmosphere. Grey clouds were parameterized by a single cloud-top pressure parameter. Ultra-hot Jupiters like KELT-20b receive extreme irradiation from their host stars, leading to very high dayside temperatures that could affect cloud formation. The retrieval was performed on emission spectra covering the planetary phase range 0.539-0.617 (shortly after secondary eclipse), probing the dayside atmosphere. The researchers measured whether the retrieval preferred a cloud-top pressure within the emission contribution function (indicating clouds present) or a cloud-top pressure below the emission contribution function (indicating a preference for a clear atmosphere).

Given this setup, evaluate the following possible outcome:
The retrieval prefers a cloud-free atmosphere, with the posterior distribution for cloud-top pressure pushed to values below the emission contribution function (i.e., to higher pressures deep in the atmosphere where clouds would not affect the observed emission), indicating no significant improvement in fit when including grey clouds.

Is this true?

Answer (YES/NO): YES